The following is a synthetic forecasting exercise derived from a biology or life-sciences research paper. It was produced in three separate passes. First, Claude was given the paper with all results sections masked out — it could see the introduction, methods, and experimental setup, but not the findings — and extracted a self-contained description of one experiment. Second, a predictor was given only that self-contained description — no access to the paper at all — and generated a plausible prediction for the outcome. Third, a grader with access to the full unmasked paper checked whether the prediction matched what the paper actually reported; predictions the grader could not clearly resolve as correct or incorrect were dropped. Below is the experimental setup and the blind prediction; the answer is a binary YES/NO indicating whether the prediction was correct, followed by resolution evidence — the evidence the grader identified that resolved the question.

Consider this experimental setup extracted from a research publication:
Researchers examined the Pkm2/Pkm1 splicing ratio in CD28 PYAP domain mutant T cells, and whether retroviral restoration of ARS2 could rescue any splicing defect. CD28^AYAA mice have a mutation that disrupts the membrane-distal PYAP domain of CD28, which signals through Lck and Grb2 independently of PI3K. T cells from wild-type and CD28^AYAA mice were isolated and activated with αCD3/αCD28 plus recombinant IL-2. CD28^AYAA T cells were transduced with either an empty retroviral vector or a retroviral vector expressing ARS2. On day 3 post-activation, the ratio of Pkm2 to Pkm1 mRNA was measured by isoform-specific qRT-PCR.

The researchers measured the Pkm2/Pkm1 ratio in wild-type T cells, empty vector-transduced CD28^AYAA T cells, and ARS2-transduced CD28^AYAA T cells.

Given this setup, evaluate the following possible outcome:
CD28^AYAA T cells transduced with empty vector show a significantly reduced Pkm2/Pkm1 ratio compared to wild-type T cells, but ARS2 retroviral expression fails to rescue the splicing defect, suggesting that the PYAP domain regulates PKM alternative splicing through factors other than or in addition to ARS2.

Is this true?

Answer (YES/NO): NO